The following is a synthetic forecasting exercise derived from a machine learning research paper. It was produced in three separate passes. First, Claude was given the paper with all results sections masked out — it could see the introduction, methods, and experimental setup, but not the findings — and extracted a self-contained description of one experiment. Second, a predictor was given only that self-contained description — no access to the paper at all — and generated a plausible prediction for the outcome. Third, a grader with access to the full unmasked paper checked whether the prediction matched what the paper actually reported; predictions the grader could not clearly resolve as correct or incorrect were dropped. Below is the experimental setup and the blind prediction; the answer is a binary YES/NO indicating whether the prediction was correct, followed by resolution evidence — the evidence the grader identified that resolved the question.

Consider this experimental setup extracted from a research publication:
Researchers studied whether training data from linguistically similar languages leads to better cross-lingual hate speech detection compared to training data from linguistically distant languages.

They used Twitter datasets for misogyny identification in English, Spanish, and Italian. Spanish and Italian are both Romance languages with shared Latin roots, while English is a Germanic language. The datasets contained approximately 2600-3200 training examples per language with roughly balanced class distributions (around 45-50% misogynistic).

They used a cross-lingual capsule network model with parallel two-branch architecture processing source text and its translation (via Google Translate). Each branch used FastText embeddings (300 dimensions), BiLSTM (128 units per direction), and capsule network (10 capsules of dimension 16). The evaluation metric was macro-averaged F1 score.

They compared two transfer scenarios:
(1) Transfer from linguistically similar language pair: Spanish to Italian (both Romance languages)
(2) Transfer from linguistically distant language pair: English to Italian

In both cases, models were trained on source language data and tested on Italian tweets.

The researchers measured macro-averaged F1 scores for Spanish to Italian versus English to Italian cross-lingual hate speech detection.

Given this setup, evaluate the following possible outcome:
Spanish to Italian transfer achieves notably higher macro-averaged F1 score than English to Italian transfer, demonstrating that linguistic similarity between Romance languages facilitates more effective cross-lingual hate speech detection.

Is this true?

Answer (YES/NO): YES